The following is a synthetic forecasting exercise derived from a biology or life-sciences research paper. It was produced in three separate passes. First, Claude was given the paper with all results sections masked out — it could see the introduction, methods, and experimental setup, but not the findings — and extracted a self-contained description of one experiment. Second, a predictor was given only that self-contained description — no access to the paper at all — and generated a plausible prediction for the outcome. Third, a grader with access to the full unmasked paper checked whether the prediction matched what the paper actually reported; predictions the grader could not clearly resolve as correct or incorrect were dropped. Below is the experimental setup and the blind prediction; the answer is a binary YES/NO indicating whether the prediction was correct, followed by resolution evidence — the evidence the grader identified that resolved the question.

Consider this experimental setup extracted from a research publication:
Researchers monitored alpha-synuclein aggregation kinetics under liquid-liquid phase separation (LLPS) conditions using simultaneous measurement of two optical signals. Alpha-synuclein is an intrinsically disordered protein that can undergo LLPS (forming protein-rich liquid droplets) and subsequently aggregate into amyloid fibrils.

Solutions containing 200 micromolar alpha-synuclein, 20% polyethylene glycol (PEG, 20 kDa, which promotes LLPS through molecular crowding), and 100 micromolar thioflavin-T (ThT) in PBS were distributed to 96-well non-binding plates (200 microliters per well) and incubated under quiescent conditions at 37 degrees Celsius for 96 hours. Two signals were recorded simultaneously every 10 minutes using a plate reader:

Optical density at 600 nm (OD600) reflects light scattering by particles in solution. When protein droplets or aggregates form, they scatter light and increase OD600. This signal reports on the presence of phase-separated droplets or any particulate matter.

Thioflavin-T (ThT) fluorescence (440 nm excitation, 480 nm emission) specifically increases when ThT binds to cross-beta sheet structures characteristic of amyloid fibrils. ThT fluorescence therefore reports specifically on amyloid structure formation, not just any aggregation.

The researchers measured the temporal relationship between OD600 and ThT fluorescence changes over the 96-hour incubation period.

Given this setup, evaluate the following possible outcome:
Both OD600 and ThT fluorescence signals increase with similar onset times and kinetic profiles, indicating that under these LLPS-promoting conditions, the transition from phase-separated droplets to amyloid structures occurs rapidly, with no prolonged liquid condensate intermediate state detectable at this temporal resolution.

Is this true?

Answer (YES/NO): NO